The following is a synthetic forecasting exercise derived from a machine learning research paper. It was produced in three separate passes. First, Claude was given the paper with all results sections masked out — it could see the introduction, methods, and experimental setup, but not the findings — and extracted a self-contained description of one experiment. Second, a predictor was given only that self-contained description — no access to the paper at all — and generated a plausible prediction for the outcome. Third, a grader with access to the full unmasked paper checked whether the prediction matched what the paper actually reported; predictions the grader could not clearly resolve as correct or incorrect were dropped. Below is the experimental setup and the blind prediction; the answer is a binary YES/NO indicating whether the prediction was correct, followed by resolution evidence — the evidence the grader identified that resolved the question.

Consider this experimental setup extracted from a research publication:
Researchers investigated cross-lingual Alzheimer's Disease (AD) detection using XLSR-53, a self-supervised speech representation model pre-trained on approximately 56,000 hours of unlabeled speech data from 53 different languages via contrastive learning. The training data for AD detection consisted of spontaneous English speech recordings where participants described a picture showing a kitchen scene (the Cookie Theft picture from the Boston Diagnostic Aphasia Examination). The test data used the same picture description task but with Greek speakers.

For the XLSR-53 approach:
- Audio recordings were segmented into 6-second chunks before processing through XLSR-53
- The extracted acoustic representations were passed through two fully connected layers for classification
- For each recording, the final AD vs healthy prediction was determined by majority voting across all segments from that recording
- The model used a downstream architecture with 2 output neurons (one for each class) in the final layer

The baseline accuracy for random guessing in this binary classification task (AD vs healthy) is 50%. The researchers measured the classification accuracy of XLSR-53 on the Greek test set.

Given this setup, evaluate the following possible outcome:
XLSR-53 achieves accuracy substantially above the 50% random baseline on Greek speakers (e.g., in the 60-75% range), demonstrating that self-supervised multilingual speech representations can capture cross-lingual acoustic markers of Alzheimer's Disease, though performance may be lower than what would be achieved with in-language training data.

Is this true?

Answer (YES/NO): NO